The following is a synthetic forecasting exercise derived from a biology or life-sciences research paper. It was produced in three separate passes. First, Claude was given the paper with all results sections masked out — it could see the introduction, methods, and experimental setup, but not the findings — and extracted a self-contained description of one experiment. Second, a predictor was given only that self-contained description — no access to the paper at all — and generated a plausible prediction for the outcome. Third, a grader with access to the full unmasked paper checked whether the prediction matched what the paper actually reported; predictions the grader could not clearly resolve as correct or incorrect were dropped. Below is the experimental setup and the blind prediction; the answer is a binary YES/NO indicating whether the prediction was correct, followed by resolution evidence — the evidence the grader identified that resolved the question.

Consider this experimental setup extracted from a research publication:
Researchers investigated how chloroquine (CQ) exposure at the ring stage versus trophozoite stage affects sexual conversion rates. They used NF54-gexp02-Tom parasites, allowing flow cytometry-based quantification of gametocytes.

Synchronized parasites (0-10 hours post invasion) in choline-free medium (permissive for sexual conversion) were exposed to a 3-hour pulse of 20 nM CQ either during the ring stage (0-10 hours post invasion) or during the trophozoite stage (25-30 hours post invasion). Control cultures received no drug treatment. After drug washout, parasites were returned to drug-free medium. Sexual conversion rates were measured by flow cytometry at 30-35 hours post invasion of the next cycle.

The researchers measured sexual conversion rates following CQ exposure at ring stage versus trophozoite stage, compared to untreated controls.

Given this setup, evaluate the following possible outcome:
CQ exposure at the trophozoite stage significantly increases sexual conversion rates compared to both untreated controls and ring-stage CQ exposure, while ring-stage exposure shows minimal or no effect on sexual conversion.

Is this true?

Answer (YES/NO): NO